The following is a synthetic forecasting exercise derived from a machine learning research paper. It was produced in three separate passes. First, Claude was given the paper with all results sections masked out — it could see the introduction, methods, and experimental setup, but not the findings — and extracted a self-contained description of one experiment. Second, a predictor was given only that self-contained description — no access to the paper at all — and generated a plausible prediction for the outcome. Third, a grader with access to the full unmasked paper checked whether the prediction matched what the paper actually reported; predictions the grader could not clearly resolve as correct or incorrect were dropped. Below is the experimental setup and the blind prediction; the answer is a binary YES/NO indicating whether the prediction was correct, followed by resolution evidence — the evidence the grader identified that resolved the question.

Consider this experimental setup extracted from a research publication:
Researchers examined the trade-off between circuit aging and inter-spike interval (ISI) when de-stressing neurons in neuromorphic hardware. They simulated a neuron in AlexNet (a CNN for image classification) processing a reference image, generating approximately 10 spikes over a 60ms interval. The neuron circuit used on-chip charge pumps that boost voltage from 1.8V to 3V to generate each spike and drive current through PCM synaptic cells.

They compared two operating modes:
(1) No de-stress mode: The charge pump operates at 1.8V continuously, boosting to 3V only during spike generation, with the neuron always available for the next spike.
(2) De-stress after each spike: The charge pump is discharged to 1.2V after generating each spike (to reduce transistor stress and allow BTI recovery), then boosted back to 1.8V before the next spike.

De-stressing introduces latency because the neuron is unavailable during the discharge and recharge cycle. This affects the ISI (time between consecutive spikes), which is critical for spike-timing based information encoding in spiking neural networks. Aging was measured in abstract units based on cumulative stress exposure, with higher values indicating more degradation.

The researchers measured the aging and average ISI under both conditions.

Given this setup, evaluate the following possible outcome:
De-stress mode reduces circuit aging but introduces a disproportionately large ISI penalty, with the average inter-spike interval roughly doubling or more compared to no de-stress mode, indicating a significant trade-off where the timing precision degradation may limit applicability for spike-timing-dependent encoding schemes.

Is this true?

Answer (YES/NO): NO